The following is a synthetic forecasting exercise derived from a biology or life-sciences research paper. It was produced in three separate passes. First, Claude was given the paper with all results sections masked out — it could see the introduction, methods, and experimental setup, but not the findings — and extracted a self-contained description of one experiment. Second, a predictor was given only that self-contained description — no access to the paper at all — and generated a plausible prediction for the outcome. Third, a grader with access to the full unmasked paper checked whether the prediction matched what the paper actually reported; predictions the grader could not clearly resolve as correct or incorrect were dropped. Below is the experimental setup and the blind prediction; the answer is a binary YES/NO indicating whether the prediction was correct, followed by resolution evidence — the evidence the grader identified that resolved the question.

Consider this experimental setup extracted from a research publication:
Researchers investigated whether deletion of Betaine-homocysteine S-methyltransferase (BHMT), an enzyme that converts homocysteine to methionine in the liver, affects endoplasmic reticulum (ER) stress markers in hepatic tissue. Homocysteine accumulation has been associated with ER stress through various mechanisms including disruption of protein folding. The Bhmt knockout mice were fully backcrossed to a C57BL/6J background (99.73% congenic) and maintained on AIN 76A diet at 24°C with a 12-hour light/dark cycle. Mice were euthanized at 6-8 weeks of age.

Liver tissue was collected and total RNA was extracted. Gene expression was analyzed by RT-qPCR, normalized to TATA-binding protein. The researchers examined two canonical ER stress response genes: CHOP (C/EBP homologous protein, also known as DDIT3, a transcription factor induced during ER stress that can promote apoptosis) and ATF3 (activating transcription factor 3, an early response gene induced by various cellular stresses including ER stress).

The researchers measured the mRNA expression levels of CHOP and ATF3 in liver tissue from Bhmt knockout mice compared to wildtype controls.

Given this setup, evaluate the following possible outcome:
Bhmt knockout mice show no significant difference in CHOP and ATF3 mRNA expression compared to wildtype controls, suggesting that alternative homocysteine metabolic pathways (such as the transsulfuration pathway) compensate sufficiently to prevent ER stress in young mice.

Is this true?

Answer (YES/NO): NO